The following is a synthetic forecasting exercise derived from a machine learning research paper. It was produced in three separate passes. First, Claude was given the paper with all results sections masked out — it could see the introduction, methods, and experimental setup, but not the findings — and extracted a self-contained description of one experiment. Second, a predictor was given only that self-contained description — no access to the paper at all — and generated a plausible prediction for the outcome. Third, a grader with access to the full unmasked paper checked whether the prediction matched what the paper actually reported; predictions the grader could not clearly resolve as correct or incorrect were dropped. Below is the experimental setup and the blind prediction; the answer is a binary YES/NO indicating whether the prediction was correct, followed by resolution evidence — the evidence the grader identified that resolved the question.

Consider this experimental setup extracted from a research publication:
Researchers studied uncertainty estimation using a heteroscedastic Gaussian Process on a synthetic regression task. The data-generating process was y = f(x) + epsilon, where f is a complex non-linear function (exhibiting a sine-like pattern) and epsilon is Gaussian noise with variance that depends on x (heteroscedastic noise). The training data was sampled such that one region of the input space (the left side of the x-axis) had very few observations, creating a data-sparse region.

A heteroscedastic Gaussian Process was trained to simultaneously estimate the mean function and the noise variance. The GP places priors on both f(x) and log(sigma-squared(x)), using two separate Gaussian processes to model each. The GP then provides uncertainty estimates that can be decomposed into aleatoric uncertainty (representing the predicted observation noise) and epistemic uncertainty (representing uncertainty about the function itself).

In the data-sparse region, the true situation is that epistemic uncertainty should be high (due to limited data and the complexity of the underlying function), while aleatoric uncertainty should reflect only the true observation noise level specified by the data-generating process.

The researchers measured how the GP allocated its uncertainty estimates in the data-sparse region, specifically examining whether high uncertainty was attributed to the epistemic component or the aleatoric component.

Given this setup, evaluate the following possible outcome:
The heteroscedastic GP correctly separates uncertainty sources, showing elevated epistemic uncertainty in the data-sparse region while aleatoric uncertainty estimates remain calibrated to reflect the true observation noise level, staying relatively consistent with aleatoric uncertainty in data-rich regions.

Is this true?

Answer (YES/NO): NO